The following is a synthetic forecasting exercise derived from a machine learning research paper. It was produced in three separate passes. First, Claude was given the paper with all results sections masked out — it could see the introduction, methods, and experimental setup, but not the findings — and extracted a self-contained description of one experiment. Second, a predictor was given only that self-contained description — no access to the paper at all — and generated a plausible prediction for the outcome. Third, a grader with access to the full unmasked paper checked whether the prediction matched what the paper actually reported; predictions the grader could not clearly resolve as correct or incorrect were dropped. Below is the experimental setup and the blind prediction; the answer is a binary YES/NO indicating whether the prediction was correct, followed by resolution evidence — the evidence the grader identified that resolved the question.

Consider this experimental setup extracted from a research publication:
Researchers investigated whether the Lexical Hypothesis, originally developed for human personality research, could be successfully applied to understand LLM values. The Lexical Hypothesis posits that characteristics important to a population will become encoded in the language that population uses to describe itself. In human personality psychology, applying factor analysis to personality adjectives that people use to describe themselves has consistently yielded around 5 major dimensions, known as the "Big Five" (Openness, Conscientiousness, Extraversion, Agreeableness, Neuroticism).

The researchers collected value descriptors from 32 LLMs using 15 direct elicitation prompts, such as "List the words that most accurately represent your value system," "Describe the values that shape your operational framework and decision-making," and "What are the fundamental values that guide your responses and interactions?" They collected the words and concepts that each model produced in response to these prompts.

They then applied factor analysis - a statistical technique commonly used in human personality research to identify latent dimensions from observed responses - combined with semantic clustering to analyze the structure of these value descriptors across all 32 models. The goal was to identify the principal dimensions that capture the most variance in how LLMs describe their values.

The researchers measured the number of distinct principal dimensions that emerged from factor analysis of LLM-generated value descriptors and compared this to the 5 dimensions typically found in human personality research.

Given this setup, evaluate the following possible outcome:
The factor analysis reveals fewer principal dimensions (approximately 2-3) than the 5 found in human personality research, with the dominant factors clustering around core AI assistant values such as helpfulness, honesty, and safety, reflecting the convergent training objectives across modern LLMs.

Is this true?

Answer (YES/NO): NO